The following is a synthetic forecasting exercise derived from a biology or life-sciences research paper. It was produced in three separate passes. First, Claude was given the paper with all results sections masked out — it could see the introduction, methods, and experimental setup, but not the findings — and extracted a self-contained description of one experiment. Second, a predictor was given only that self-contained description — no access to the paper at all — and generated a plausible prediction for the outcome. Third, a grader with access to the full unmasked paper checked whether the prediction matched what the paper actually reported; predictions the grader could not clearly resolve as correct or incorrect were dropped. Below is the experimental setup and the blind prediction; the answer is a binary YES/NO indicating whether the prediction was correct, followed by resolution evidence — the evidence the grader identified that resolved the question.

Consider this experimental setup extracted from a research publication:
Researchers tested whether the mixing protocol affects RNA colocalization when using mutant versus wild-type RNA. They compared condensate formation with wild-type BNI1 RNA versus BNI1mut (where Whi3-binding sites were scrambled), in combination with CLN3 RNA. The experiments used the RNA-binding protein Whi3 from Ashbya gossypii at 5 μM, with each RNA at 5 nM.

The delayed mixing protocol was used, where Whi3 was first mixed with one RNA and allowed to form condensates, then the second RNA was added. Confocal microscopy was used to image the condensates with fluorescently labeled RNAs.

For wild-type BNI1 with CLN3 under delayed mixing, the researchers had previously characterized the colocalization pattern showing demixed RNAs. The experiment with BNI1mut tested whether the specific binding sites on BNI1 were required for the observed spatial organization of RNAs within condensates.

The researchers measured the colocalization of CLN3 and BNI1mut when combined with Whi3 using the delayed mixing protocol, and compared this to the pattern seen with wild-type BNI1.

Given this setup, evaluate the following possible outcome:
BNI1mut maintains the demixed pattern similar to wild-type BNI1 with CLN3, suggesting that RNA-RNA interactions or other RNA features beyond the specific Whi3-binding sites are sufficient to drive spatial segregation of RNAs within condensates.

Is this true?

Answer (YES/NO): NO